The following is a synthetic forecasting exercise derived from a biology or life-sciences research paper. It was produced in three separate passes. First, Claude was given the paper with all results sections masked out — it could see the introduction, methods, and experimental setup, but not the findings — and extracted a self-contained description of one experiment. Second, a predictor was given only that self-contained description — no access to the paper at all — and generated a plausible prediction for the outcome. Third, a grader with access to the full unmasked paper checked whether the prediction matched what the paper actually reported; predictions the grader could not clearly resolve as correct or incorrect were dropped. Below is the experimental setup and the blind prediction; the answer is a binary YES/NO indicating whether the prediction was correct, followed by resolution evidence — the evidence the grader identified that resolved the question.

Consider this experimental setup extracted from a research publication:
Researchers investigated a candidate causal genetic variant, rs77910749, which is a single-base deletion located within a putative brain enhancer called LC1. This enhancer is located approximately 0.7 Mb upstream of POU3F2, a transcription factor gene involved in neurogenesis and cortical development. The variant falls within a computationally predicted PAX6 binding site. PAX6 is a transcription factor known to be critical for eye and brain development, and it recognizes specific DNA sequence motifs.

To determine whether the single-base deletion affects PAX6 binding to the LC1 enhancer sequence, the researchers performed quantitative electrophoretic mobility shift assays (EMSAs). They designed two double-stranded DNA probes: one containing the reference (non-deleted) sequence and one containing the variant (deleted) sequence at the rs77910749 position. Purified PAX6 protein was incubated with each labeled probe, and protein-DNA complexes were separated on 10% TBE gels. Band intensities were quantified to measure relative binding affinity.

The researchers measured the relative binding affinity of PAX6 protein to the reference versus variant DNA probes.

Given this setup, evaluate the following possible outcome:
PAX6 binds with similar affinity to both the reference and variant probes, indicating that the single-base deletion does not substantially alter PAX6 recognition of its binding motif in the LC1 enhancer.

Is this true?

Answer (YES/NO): NO